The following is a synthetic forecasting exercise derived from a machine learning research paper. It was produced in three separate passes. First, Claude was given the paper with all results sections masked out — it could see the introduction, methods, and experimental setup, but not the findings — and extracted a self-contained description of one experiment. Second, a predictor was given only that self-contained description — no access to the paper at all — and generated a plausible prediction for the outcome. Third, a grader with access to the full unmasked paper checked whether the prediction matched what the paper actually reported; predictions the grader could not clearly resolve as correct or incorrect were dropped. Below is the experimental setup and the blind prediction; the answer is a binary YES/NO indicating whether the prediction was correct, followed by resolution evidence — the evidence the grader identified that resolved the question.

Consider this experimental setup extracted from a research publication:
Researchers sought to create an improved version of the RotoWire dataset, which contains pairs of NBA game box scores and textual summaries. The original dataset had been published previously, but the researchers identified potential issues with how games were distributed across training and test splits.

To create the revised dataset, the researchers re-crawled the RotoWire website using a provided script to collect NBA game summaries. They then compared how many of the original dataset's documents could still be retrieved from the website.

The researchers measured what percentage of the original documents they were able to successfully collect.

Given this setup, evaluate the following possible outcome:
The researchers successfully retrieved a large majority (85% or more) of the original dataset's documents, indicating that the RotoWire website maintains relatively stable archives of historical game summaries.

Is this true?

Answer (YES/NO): NO